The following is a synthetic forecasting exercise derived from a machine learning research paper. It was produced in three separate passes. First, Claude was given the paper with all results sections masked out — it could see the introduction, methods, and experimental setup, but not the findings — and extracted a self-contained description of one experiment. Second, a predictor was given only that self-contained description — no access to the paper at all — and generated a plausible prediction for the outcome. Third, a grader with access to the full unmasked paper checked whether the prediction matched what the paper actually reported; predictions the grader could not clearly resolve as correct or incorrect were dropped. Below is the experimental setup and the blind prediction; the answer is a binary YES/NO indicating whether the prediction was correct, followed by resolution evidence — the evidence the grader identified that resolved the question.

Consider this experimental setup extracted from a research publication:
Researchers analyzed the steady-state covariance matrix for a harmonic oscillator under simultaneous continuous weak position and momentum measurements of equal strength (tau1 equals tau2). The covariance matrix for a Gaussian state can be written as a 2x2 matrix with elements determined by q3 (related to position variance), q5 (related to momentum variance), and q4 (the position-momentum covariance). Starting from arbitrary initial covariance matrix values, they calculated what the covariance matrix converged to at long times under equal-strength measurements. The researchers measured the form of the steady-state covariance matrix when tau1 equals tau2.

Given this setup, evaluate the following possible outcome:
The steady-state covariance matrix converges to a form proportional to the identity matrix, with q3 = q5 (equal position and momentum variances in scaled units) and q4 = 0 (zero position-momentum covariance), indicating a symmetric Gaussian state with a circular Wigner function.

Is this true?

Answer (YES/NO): YES